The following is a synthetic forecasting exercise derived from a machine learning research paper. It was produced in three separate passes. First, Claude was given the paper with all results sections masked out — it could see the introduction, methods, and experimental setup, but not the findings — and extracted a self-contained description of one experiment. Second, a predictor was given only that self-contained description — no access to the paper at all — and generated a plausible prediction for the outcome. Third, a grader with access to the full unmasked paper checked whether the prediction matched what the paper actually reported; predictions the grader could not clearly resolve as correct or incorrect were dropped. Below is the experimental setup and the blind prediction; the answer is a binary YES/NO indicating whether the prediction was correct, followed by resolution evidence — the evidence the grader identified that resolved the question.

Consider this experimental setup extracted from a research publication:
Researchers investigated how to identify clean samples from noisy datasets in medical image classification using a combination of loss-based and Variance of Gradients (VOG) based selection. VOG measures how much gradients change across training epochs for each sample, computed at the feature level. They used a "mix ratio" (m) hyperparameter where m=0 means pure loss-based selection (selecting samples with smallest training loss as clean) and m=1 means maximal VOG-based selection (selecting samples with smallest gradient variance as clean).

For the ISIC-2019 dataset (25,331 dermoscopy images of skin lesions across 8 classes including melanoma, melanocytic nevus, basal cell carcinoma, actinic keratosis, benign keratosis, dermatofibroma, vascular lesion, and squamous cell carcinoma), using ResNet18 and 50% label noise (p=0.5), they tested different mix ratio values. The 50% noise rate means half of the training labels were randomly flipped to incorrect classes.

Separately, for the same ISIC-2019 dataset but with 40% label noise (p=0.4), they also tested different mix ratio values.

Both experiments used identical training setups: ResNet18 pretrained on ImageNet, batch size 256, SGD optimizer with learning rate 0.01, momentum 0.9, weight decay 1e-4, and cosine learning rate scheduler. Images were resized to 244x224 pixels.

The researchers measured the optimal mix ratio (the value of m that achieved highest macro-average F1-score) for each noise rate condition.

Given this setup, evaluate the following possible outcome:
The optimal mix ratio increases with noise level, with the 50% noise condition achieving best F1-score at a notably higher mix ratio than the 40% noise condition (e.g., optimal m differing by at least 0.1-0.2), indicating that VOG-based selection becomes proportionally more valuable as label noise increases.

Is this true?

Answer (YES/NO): YES